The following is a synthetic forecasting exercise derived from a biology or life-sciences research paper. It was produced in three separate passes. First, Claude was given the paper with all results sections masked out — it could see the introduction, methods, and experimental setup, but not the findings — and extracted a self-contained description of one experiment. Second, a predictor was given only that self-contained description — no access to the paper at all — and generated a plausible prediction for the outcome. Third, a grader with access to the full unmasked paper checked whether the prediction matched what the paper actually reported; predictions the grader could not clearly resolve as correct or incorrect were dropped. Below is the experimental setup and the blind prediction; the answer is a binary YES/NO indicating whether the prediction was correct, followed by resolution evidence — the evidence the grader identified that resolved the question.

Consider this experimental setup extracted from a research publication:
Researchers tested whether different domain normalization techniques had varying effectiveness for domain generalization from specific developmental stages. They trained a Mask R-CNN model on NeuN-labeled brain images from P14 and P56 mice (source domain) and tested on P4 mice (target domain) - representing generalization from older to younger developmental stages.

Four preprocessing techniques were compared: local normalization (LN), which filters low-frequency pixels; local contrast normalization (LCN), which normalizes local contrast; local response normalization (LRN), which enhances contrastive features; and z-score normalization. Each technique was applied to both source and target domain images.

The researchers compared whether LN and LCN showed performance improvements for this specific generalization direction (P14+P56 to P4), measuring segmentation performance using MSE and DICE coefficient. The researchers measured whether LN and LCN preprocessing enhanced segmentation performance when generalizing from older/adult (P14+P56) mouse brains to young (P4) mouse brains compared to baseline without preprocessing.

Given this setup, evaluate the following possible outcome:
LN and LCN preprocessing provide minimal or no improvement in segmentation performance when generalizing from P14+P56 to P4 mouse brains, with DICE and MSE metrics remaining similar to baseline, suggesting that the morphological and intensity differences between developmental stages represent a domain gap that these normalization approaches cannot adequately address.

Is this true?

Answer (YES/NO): NO